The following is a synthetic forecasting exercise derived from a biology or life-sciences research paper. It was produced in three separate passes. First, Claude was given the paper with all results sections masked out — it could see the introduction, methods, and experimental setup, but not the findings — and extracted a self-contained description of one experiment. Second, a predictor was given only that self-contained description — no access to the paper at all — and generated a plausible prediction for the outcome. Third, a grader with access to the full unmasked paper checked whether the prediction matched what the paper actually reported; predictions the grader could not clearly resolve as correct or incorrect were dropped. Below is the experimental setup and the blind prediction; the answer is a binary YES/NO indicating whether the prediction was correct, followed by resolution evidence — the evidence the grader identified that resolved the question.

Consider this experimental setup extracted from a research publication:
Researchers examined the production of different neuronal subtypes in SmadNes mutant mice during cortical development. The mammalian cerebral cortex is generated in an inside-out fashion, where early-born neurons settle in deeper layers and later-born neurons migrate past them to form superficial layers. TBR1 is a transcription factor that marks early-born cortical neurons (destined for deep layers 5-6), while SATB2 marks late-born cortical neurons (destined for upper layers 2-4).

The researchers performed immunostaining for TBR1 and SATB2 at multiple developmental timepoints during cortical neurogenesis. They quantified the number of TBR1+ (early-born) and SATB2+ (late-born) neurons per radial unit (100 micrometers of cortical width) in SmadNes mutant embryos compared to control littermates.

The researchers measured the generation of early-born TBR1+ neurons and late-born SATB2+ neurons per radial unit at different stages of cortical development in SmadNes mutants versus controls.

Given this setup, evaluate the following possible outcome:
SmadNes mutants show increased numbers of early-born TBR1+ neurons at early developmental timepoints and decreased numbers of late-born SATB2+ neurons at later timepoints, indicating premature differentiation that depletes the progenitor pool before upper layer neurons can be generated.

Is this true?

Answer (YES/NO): YES